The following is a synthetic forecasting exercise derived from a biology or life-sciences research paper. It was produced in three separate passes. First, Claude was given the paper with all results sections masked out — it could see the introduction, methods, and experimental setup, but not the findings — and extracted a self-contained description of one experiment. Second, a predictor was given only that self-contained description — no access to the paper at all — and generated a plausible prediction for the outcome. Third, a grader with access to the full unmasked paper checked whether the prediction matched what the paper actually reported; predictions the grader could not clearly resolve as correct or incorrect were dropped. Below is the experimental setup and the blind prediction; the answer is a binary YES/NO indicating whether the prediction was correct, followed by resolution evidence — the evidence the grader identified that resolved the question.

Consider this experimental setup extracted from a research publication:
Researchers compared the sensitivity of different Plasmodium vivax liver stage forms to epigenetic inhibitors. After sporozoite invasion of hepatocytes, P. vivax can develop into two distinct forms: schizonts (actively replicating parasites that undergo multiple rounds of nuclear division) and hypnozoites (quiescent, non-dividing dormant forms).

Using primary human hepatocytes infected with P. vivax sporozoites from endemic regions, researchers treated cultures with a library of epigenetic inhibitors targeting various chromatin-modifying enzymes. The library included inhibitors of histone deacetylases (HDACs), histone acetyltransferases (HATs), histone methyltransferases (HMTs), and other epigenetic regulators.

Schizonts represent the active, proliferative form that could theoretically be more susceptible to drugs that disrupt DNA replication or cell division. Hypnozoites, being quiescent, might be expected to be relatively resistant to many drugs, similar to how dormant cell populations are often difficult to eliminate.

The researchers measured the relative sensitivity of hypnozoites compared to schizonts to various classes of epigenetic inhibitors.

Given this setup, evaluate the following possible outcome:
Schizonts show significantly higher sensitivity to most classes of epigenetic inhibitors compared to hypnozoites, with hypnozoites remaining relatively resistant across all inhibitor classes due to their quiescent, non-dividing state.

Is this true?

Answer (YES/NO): NO